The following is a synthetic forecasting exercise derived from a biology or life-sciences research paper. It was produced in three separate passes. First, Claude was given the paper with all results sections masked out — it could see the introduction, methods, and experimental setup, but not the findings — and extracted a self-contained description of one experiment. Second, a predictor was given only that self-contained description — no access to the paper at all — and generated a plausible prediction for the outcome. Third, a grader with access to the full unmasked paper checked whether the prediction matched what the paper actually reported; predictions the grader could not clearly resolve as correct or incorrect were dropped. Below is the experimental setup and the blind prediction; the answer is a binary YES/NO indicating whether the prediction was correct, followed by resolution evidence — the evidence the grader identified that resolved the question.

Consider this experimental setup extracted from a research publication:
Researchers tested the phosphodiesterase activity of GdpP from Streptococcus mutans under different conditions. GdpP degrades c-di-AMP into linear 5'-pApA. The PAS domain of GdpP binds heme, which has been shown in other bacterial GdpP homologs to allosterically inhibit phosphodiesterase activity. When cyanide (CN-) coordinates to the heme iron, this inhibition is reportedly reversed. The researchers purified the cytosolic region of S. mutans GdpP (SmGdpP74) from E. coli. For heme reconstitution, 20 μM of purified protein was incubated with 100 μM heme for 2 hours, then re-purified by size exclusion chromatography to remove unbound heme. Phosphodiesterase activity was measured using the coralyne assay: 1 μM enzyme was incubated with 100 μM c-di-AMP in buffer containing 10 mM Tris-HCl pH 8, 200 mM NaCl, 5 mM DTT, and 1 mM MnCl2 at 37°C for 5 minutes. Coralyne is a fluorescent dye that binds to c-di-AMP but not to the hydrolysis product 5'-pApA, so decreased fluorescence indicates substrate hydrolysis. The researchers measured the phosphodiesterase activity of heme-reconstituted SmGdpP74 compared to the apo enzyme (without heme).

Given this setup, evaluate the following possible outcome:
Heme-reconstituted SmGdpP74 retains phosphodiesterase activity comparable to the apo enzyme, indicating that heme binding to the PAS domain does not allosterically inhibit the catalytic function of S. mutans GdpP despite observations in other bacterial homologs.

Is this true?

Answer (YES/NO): NO